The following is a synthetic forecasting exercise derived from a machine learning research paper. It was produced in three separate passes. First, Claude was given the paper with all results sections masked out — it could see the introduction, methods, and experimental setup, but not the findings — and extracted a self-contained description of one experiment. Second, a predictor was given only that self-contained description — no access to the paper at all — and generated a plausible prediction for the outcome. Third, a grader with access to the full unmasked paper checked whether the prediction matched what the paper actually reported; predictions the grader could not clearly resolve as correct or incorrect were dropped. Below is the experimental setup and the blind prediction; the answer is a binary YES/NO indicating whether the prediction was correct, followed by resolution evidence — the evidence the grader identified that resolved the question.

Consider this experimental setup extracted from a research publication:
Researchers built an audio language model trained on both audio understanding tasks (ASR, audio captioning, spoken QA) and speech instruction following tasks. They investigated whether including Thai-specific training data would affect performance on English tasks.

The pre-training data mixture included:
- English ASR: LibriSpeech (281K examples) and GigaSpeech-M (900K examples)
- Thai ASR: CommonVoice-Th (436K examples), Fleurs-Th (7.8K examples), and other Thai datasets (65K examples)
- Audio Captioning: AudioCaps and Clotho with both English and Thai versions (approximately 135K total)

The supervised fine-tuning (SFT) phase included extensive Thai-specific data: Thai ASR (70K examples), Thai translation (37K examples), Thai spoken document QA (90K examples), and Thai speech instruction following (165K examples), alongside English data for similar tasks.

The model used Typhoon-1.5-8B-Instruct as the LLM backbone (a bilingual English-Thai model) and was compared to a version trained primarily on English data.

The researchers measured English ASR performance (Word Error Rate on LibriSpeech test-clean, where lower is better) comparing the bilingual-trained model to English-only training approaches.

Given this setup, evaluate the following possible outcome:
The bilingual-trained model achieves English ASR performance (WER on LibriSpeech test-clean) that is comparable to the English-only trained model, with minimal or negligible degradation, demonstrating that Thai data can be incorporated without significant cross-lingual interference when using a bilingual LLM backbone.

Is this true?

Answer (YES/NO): NO